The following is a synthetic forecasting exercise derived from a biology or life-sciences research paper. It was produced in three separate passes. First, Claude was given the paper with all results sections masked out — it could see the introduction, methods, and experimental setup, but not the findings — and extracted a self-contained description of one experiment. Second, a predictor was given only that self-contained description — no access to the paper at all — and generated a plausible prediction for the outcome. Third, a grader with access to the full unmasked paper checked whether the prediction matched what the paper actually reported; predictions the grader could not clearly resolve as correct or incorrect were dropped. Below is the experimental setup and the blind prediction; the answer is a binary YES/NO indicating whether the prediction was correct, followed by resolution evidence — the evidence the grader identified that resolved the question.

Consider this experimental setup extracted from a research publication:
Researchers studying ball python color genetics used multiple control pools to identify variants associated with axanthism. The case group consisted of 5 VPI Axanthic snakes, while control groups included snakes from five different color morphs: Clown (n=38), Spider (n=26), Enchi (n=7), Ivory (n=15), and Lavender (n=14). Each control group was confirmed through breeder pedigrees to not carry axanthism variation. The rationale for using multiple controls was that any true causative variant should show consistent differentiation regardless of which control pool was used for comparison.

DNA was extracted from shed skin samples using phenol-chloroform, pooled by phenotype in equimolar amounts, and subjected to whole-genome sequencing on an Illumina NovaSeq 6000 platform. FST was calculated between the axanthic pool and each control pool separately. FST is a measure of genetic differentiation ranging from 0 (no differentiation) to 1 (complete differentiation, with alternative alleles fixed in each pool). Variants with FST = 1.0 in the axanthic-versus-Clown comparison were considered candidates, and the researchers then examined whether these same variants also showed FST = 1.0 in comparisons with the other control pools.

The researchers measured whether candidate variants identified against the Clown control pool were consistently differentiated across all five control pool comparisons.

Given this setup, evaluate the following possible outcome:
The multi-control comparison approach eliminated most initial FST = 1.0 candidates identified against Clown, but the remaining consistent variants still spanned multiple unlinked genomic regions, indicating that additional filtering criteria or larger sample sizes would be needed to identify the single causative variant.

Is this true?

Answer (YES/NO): NO